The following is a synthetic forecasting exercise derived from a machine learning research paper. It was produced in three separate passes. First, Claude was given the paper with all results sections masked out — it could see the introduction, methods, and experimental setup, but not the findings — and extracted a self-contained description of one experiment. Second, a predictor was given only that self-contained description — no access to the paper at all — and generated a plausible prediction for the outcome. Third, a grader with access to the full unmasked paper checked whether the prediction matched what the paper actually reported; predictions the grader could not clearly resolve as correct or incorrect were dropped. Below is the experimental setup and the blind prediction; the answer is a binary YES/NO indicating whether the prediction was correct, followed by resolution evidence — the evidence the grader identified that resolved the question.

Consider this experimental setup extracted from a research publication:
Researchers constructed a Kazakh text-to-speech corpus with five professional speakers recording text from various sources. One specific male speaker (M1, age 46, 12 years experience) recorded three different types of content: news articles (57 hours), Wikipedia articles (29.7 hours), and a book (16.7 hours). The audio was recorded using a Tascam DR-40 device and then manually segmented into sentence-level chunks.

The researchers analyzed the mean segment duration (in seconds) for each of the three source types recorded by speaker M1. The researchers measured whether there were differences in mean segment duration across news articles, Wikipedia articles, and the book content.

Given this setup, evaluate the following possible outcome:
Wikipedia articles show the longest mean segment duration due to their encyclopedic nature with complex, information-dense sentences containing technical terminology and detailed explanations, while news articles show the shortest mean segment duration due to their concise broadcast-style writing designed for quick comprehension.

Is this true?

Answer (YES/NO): NO